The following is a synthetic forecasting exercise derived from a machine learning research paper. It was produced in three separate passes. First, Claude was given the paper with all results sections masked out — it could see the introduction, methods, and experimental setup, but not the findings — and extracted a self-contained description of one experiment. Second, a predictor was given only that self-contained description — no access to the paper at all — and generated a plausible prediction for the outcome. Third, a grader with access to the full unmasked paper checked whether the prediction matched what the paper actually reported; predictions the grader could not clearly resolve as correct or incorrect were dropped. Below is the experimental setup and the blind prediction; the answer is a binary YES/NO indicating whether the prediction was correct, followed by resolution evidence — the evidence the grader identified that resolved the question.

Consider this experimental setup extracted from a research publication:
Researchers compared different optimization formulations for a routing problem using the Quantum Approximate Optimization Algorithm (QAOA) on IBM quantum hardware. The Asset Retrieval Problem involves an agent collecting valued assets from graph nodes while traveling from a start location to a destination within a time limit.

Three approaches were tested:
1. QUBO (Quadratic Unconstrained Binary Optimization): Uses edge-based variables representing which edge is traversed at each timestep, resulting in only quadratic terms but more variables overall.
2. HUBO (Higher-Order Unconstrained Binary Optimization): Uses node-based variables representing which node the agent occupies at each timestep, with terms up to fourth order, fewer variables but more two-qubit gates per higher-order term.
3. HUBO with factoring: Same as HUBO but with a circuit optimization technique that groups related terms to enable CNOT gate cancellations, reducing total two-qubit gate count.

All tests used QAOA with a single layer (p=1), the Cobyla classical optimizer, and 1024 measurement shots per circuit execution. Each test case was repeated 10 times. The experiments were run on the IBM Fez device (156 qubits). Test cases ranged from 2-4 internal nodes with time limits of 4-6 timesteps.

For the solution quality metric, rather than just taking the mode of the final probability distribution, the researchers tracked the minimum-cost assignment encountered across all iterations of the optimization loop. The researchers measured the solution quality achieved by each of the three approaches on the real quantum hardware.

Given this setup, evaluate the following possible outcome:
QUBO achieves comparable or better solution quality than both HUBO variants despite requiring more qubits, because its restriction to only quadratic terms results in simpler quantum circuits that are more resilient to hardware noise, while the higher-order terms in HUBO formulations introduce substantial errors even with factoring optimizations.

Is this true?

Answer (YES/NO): NO